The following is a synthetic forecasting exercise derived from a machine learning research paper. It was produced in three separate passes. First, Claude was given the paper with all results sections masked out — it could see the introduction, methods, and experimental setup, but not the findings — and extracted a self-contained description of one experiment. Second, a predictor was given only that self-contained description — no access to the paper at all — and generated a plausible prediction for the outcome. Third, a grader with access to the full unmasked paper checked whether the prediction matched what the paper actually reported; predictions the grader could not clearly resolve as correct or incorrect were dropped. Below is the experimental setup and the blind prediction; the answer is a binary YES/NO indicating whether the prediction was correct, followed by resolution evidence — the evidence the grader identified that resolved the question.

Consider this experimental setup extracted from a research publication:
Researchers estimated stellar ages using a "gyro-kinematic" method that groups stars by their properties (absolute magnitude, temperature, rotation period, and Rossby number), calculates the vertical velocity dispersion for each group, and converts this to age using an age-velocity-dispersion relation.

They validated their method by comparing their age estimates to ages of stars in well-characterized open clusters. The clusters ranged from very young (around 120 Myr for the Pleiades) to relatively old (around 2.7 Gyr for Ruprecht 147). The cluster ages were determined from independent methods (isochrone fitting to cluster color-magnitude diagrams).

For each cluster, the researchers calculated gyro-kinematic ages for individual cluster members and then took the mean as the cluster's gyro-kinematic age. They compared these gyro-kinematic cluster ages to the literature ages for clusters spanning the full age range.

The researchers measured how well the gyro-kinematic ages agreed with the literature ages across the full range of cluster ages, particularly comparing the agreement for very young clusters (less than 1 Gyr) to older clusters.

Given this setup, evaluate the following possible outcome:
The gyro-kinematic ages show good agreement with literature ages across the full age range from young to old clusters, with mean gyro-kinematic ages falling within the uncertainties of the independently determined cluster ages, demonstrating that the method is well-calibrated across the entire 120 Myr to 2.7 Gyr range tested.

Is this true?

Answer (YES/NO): NO